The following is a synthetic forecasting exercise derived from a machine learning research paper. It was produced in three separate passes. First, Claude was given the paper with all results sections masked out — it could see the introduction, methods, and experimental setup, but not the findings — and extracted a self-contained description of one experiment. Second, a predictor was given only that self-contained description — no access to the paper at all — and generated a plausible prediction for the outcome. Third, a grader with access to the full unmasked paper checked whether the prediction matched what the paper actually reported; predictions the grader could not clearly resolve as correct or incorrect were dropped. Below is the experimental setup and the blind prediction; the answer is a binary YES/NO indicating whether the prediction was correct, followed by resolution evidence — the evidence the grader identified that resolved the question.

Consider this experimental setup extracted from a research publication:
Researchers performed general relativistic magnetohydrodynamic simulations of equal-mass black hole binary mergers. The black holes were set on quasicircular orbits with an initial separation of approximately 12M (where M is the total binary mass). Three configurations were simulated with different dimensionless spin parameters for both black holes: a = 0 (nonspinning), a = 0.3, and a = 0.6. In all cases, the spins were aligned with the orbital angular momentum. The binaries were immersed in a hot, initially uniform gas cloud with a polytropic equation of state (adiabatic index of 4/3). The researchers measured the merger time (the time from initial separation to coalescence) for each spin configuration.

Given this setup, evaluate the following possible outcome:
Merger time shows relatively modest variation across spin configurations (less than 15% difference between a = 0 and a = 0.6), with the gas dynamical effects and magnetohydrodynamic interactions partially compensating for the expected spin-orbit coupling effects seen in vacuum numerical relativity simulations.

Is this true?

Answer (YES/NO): NO